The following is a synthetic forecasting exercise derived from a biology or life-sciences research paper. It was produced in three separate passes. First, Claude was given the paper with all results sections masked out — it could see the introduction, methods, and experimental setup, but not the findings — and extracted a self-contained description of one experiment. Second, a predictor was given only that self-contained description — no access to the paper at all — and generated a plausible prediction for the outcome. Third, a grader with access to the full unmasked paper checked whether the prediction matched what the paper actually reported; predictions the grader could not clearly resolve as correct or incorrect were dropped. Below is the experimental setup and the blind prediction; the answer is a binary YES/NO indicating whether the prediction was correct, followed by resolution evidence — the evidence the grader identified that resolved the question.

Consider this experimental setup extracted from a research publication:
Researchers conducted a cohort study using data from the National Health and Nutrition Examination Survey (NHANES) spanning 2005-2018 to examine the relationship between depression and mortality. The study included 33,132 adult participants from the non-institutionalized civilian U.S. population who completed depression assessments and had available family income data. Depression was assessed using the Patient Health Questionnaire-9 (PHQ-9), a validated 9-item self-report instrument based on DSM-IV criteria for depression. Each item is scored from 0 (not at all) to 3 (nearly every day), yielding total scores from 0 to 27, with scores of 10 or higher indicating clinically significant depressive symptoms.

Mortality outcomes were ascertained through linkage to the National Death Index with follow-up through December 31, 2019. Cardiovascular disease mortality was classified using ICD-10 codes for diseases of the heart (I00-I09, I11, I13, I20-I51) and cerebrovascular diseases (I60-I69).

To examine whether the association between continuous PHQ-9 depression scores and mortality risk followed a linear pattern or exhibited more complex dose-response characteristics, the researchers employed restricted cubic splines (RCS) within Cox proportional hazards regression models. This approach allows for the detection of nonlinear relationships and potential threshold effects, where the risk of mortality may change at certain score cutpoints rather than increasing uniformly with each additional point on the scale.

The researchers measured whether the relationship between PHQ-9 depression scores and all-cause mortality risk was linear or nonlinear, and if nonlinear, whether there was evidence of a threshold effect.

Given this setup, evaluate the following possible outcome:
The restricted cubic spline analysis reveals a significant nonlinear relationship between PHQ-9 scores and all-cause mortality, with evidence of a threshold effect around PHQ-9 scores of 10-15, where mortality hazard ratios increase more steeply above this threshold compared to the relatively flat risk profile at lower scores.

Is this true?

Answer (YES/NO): NO